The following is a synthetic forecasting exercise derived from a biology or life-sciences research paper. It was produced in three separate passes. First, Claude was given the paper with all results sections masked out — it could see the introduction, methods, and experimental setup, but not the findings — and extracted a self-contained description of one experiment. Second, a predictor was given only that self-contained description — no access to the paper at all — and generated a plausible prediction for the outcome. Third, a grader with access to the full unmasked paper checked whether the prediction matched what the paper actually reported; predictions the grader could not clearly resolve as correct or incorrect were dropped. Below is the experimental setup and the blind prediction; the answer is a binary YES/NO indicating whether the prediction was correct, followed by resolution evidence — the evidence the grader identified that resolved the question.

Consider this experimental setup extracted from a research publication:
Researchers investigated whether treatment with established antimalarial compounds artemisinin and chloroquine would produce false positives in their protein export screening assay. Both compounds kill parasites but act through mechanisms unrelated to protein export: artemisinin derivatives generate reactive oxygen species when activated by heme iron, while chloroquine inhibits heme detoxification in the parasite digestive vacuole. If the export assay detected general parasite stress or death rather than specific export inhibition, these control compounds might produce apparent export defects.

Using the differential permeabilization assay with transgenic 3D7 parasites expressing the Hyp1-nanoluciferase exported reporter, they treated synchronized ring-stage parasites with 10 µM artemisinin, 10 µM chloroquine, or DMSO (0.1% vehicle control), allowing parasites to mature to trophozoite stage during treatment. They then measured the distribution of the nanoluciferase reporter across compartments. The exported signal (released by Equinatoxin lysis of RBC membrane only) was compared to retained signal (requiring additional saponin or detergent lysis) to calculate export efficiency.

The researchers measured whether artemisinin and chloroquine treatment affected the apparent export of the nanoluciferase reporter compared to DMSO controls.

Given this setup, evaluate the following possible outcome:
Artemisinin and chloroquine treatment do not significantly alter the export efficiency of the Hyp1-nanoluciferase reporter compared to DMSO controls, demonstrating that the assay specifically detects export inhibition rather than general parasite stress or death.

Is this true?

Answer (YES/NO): YES